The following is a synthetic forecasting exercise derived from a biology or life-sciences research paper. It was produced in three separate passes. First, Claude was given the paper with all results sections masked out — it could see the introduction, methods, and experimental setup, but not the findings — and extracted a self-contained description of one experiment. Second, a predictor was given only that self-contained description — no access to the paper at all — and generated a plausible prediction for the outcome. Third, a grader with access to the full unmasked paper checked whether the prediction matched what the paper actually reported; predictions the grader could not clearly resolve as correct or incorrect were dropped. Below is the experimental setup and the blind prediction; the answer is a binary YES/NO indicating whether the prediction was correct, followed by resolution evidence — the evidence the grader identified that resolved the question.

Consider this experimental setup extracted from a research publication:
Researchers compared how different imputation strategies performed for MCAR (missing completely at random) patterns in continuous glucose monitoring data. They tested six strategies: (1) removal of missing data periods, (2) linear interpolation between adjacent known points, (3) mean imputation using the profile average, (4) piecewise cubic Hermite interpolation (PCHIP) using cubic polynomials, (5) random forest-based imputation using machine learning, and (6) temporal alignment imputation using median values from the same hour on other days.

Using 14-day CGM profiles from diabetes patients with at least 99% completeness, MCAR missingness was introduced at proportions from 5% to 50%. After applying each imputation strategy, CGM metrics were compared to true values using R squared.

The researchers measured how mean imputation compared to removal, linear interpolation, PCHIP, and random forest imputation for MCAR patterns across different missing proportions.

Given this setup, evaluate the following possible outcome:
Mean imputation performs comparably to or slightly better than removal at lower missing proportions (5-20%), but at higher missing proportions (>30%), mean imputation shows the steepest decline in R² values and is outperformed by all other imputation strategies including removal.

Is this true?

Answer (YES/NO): NO